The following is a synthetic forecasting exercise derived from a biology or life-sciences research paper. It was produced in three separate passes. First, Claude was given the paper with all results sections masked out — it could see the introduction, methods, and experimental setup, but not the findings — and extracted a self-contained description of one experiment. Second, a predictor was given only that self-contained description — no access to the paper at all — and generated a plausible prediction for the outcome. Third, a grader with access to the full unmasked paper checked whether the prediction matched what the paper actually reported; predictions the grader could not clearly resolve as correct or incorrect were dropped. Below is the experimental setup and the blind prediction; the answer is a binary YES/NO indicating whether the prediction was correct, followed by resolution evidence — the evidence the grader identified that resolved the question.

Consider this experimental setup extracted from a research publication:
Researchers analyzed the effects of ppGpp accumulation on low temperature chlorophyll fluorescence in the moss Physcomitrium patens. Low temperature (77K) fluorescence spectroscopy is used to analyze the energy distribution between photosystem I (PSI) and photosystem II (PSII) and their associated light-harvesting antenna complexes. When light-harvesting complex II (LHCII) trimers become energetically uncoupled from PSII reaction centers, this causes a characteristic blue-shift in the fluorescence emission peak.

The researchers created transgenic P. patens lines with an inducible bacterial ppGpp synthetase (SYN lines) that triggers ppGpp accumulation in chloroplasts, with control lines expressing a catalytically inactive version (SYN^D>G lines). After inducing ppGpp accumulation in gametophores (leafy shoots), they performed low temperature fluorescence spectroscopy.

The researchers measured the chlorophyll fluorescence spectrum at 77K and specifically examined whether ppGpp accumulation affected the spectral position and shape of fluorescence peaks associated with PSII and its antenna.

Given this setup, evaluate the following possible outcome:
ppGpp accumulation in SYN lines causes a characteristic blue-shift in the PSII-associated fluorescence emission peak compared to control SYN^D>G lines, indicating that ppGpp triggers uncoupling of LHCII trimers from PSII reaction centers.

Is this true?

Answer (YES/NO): YES